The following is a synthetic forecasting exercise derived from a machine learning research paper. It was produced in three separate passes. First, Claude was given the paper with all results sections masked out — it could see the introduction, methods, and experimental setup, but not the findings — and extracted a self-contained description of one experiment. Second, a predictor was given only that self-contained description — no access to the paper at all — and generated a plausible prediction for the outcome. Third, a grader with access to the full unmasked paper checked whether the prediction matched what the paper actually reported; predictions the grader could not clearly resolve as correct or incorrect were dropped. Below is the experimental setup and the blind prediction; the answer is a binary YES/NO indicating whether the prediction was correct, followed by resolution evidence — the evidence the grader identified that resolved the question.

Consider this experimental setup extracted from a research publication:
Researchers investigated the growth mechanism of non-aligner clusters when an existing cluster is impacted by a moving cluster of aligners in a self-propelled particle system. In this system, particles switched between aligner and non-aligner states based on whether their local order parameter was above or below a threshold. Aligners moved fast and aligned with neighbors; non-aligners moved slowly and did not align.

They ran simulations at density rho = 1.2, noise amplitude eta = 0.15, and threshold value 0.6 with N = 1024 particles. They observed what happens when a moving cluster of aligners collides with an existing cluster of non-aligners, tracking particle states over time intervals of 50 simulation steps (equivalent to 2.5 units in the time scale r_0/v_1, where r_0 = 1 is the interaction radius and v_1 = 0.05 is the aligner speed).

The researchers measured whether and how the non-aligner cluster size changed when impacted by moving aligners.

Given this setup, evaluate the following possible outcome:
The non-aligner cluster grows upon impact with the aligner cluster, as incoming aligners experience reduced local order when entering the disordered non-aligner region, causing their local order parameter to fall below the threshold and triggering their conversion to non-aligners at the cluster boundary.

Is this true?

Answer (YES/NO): YES